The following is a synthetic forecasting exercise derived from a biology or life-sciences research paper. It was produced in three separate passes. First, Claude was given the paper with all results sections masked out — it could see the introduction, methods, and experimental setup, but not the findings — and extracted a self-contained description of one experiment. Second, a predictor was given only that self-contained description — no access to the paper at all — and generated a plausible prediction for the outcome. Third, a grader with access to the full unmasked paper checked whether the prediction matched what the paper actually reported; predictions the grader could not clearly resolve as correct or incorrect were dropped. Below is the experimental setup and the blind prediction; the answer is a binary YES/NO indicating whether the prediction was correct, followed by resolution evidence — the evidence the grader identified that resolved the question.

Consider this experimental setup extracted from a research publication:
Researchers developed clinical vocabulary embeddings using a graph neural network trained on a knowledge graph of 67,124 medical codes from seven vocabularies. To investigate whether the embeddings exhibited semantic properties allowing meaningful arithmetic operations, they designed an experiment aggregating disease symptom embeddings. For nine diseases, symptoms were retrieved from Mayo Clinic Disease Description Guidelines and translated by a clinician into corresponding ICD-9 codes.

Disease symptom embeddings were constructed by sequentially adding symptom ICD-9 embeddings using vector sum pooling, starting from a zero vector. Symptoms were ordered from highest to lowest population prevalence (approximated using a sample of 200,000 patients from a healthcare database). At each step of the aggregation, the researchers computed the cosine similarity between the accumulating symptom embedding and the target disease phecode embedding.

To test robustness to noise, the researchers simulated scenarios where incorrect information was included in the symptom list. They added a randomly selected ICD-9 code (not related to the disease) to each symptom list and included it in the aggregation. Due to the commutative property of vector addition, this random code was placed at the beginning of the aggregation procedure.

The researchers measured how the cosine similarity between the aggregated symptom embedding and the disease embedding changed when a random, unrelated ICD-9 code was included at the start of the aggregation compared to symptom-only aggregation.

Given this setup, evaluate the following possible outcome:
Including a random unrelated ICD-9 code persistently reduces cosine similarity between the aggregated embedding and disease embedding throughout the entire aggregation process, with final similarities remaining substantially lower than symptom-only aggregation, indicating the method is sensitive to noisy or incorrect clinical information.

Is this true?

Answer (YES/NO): NO